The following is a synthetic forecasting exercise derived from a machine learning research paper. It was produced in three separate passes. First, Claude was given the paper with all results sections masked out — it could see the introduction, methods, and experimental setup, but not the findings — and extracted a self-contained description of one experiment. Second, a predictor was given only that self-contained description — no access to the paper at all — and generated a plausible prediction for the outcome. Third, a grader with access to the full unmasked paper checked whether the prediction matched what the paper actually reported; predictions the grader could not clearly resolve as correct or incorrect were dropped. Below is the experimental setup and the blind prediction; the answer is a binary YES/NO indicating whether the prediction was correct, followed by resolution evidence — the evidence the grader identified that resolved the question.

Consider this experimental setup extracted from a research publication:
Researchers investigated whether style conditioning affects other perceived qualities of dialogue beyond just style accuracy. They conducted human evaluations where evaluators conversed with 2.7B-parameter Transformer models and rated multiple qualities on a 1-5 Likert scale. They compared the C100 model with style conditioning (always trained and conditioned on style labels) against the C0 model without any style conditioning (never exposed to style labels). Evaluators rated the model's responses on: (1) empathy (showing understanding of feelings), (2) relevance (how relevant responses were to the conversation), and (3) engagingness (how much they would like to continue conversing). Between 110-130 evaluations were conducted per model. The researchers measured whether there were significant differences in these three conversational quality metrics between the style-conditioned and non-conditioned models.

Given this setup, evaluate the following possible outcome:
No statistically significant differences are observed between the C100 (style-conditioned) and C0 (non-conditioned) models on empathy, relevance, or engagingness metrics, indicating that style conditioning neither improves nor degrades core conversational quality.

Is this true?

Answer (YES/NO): YES